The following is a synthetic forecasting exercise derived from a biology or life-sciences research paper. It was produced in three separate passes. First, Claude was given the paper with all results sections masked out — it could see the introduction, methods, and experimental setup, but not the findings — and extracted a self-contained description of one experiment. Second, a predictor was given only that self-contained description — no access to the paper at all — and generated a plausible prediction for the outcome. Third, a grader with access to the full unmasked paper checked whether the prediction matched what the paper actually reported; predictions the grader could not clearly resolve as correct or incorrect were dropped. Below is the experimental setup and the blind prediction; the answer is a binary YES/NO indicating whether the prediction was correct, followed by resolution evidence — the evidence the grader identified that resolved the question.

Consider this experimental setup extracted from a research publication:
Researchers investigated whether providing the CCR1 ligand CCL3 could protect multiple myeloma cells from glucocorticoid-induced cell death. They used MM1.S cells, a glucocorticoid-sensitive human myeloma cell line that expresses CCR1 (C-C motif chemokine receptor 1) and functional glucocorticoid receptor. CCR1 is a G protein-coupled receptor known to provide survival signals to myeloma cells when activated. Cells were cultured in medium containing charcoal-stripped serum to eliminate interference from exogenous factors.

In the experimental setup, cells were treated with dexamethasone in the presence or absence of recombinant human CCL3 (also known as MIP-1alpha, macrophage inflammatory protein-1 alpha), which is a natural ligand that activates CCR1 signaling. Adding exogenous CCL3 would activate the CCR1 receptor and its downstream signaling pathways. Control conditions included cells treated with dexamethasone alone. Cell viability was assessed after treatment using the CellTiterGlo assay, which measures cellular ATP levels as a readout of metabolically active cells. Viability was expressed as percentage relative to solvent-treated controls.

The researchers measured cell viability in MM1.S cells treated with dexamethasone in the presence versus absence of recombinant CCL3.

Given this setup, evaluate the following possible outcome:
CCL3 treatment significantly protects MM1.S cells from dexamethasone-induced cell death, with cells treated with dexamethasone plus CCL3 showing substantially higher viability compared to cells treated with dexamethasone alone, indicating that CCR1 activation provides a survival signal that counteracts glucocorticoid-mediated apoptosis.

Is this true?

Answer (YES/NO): NO